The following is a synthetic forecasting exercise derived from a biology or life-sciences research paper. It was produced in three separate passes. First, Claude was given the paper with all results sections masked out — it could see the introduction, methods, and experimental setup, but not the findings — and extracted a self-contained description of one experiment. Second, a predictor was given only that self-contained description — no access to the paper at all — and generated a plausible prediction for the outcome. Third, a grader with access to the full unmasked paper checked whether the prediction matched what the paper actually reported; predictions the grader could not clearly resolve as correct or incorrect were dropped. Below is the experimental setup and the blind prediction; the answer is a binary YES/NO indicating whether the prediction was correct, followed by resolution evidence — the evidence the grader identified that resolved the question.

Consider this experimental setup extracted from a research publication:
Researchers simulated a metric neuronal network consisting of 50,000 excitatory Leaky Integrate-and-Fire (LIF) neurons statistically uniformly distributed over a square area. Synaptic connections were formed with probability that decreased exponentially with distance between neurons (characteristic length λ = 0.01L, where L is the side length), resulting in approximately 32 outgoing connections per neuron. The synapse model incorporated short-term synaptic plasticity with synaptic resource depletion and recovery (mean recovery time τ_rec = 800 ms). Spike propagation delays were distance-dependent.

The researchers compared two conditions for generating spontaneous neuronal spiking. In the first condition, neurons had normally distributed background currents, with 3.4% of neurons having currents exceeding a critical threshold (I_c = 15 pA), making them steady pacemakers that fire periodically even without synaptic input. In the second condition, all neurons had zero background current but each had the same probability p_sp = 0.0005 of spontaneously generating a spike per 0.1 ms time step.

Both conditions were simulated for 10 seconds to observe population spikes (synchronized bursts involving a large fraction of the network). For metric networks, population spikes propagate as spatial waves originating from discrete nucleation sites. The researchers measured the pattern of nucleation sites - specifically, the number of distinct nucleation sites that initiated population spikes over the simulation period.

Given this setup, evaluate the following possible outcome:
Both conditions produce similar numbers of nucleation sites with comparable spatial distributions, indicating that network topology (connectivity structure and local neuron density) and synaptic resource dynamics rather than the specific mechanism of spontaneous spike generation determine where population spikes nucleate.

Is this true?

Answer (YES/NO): NO